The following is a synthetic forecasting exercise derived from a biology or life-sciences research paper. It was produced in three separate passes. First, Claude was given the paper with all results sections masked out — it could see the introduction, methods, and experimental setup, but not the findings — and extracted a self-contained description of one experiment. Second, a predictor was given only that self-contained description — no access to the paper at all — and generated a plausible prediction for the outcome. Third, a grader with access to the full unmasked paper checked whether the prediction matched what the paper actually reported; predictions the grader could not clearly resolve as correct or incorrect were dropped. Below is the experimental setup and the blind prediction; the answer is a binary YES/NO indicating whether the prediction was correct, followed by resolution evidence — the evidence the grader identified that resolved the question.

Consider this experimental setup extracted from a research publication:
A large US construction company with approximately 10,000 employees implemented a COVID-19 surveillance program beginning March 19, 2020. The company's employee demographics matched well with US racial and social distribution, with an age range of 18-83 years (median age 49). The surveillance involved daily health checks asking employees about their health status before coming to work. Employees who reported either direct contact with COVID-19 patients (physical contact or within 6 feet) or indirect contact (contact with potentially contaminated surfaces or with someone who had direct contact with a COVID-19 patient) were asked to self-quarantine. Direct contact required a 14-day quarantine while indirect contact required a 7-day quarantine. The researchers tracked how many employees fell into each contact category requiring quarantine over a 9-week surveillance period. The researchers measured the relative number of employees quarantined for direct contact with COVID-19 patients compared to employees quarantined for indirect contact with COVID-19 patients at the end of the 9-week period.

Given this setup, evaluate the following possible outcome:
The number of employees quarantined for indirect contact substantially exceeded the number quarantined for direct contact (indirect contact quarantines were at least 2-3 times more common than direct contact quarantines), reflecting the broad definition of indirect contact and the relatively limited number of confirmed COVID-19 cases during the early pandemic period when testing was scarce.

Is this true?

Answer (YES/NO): NO